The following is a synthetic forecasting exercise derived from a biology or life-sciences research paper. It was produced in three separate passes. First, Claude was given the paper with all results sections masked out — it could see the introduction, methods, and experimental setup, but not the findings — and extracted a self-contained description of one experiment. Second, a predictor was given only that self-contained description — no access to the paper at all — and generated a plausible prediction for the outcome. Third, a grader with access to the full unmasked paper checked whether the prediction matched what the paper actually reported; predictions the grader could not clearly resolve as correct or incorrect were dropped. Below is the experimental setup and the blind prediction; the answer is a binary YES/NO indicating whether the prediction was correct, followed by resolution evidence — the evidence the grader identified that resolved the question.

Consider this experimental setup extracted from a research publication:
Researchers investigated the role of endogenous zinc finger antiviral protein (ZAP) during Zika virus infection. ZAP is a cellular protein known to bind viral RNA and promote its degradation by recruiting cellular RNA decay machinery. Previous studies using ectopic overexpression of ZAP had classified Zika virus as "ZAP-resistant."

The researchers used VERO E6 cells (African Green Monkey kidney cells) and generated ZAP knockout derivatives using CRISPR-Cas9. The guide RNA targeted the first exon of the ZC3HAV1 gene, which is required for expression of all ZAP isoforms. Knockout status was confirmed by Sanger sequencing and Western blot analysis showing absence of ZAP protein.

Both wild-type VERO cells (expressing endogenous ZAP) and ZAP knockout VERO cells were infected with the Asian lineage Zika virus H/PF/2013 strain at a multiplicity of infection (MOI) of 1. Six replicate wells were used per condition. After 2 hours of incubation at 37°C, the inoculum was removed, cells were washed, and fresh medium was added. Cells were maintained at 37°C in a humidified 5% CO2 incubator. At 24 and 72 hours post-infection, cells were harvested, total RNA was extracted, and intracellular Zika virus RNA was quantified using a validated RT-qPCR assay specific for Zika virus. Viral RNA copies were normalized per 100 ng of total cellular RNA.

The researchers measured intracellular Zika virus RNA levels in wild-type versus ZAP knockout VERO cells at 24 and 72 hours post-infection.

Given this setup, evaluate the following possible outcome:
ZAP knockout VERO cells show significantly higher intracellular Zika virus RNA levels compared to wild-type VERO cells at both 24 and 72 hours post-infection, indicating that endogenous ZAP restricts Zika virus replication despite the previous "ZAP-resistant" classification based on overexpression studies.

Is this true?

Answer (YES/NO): NO